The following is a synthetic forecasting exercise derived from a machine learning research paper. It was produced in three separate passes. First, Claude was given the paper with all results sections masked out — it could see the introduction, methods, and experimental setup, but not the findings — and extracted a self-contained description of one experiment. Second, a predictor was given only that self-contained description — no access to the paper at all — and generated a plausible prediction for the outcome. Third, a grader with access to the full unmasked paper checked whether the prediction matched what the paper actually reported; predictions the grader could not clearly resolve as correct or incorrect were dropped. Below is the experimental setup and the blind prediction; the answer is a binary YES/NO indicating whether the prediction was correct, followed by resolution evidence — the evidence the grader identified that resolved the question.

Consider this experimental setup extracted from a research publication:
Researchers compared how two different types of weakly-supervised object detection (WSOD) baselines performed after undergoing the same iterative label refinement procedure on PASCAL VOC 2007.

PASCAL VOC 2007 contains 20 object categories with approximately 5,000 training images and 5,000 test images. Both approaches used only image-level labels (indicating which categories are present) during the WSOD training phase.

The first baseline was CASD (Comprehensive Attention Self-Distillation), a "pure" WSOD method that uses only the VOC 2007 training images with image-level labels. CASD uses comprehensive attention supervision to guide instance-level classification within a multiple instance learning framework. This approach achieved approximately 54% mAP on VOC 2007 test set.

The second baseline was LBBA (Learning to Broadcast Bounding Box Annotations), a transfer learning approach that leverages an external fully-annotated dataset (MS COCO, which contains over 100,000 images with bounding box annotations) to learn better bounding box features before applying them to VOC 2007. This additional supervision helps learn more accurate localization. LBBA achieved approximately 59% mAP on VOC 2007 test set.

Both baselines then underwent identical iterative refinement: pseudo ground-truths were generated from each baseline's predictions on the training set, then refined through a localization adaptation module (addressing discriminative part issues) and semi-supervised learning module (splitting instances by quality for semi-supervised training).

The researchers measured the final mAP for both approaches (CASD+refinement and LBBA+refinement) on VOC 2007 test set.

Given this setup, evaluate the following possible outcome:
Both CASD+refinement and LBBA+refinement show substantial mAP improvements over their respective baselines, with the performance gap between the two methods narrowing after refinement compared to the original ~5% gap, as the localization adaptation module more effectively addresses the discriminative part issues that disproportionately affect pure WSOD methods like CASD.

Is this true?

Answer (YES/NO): YES